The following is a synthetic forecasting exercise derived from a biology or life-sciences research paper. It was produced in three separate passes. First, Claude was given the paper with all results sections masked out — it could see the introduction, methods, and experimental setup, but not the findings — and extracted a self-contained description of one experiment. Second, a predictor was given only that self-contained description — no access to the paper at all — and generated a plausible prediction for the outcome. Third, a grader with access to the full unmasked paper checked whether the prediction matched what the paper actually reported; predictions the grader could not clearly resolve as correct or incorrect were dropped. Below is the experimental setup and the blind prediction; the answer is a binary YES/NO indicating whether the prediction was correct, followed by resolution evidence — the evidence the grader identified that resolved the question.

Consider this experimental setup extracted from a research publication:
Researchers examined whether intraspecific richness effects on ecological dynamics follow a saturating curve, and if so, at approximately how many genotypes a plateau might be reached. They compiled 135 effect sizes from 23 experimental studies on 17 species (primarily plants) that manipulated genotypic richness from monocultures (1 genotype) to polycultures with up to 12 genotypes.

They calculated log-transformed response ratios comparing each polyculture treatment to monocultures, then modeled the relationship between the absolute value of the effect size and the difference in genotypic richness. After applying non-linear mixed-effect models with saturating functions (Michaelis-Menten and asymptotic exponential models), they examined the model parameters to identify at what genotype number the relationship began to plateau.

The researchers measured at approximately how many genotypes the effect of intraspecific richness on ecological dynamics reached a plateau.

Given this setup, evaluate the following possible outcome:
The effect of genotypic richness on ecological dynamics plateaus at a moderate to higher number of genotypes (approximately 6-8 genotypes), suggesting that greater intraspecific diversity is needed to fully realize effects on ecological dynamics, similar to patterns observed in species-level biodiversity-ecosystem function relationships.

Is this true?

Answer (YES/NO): NO